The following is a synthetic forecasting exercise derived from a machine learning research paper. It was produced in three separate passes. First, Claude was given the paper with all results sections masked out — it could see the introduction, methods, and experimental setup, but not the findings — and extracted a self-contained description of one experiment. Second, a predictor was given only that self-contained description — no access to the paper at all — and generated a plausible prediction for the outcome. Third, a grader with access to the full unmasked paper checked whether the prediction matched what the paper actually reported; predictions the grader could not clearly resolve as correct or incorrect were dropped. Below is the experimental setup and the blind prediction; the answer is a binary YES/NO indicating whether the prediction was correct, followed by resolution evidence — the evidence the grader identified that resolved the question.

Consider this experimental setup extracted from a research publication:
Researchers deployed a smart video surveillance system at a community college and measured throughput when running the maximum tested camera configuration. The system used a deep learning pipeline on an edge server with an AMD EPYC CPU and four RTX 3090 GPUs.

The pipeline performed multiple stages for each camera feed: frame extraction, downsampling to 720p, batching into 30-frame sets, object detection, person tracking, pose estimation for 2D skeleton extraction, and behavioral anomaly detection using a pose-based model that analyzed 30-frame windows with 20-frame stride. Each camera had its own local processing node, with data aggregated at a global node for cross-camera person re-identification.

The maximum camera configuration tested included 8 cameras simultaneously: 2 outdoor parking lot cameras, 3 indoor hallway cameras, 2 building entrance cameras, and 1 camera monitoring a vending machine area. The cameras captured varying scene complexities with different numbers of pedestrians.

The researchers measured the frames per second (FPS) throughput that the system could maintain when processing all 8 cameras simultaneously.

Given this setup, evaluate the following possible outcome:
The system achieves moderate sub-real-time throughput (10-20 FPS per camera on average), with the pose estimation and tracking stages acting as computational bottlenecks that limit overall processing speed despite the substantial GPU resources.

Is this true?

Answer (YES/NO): NO